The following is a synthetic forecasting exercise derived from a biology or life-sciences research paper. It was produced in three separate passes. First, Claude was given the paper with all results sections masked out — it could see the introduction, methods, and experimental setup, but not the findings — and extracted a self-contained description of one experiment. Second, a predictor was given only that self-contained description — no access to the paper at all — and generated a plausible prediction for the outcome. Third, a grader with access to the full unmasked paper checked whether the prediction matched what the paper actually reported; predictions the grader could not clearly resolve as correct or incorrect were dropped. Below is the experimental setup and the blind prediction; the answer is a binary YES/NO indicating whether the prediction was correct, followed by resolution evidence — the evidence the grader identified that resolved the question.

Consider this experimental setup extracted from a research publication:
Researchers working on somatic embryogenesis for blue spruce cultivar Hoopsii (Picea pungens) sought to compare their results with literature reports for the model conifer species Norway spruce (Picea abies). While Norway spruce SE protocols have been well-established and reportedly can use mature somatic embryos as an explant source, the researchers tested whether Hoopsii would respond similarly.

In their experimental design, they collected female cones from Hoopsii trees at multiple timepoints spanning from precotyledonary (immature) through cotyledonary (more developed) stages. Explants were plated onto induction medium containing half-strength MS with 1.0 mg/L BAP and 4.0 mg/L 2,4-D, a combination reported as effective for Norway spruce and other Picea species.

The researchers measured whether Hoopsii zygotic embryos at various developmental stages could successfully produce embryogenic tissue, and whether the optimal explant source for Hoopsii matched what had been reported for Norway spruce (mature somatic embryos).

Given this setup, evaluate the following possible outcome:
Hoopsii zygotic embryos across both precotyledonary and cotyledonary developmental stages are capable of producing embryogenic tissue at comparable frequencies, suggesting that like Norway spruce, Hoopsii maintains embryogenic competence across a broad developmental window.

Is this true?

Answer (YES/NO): NO